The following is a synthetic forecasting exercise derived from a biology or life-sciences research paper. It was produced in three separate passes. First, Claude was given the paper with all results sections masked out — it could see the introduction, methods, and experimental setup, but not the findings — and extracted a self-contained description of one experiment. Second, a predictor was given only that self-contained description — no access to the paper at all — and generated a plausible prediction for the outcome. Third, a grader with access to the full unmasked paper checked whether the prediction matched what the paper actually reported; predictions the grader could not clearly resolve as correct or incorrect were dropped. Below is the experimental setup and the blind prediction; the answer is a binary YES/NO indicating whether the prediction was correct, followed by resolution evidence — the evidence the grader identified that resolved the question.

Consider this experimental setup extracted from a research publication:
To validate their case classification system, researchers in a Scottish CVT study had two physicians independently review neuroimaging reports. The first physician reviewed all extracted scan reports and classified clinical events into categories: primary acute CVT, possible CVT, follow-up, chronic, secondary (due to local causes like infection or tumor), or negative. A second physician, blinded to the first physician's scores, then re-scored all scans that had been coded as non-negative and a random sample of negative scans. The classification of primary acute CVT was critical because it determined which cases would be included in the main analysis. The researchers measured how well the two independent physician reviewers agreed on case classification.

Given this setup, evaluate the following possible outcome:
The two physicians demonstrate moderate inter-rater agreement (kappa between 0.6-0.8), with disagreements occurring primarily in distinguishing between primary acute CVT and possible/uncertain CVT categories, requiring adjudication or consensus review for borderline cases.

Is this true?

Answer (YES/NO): NO